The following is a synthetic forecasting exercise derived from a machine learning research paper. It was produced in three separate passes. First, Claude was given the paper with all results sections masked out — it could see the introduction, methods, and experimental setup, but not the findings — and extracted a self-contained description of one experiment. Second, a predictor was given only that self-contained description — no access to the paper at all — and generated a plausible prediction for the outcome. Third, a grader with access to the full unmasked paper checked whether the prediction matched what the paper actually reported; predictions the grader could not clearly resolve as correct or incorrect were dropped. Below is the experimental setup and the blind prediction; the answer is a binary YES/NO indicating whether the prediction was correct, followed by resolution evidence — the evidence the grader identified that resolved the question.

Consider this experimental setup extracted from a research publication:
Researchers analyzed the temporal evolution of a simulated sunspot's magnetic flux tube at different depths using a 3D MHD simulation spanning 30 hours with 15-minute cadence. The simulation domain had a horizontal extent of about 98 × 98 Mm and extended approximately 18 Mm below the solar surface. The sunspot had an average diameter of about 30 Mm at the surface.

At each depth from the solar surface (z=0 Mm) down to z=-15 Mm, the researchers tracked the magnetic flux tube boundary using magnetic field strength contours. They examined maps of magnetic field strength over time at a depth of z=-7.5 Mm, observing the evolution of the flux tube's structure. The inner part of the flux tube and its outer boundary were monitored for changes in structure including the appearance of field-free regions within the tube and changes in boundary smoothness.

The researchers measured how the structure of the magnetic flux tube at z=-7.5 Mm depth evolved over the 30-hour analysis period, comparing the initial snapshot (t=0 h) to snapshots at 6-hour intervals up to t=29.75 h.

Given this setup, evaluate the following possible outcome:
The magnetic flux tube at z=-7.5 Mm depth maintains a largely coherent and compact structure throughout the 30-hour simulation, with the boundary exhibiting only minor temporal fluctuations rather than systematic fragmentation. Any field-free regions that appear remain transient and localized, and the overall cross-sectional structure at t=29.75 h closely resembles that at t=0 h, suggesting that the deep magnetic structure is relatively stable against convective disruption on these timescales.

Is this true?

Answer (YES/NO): NO